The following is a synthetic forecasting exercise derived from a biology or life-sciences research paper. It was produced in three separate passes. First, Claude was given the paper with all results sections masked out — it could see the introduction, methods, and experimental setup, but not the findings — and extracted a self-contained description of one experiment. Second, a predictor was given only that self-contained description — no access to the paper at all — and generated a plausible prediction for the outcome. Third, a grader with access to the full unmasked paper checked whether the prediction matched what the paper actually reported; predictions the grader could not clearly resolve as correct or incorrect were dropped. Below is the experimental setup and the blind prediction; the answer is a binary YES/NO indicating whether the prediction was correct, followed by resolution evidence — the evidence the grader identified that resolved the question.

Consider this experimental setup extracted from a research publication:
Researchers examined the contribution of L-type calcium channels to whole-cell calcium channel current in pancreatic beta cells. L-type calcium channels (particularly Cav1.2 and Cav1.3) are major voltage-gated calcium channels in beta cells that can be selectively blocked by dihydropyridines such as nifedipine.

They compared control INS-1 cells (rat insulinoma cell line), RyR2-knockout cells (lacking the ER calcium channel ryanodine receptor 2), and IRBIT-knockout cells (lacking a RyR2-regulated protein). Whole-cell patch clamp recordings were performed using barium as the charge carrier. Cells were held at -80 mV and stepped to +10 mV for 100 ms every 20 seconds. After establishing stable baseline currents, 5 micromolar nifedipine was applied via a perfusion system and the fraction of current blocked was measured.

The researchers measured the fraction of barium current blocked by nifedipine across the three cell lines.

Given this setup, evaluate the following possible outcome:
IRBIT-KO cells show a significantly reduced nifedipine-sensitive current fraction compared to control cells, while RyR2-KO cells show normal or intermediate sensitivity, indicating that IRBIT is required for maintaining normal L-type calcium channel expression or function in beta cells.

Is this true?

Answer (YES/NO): NO